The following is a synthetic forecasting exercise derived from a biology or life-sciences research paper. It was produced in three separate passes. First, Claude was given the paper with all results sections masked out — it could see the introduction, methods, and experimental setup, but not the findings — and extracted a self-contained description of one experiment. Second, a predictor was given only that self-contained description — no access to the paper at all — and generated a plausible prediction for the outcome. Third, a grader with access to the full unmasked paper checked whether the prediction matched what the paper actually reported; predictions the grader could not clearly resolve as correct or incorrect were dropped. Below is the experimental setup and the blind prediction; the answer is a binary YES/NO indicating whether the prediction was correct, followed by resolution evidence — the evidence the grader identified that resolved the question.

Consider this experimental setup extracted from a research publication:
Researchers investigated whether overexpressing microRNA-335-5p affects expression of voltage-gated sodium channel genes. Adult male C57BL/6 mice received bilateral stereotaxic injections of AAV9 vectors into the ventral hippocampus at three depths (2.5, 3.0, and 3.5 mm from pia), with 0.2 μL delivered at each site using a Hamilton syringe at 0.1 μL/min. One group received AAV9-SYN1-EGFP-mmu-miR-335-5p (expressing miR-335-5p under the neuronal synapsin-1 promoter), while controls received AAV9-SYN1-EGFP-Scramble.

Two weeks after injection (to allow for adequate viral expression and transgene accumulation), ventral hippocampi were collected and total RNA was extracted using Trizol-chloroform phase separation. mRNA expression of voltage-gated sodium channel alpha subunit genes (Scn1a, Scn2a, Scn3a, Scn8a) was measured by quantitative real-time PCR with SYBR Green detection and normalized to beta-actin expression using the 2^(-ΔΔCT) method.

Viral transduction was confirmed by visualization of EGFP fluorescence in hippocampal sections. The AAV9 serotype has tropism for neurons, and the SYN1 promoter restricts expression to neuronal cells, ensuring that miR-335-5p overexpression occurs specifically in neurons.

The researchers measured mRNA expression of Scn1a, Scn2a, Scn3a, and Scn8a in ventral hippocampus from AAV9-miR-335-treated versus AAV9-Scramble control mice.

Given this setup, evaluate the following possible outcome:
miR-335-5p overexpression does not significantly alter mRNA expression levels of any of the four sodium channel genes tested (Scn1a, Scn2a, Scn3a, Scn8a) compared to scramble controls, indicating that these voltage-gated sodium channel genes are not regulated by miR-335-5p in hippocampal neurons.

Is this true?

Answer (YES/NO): NO